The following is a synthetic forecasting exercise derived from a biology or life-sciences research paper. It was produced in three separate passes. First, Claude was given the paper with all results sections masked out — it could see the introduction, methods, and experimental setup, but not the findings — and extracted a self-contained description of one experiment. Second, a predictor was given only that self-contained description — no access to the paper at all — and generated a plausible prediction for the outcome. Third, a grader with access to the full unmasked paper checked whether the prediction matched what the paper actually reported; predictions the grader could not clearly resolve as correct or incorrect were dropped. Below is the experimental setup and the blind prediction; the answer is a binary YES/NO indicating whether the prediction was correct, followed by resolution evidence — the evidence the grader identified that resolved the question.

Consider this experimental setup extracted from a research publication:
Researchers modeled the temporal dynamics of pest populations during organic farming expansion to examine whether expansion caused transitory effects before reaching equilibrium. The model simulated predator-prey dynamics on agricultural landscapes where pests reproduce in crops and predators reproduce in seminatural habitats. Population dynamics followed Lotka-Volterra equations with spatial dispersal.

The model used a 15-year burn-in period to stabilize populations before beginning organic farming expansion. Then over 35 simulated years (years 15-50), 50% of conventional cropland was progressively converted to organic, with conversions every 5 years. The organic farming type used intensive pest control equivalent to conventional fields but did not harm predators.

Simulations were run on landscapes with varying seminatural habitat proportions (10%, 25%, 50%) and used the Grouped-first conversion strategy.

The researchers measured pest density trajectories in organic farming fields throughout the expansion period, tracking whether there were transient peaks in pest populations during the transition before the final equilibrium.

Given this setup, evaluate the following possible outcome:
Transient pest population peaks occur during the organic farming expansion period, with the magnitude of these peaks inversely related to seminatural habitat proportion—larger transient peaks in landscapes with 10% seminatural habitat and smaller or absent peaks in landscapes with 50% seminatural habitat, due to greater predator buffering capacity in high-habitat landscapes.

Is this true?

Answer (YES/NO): NO